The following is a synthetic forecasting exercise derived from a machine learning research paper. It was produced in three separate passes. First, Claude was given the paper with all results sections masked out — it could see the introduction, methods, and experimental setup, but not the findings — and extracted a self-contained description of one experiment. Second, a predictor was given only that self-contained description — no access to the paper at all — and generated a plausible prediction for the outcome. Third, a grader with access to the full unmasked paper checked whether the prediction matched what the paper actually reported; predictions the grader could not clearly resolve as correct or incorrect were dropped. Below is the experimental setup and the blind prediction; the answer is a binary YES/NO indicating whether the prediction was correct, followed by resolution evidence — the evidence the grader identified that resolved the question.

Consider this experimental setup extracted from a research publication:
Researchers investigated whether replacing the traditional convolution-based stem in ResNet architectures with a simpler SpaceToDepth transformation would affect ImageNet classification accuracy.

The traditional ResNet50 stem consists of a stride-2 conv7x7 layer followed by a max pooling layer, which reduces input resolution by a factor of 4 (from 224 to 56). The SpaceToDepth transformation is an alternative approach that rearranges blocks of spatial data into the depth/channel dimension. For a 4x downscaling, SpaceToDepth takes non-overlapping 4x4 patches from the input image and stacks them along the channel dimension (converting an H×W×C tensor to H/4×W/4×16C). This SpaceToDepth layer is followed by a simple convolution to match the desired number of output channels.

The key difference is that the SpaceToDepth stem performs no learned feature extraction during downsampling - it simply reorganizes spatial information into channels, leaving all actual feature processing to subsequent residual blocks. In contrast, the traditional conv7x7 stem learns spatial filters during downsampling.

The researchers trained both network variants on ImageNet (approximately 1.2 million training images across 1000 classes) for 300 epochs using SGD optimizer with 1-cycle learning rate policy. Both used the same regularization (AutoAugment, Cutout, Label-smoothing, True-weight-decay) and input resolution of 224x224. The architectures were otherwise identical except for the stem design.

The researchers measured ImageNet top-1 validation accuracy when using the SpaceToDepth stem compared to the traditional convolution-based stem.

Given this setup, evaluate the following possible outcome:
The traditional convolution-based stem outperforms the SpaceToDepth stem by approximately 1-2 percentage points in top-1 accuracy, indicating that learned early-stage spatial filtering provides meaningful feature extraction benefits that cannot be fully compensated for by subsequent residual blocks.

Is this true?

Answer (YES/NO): NO